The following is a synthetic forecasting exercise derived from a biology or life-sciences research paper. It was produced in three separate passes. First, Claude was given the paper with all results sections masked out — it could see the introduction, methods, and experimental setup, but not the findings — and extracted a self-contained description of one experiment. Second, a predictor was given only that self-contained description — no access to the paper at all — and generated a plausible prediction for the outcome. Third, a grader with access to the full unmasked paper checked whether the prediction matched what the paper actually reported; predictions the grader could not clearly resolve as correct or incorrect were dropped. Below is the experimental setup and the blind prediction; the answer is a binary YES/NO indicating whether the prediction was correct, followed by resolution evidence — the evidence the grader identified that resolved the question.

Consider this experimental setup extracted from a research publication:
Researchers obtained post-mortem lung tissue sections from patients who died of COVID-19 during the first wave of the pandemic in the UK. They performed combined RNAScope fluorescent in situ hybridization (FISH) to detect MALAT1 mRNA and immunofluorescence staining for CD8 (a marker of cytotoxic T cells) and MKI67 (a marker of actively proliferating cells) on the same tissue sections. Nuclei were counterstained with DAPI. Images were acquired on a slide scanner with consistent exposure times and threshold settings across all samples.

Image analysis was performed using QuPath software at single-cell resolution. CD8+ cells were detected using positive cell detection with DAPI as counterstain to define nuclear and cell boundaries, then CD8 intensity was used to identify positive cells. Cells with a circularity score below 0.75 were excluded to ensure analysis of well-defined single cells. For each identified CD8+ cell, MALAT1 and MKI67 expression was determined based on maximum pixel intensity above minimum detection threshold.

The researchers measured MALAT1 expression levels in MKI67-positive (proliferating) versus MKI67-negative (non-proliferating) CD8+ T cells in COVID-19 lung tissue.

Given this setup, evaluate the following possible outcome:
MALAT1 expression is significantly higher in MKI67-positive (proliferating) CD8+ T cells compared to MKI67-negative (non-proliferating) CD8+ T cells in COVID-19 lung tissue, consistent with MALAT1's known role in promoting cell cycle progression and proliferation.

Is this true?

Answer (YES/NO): NO